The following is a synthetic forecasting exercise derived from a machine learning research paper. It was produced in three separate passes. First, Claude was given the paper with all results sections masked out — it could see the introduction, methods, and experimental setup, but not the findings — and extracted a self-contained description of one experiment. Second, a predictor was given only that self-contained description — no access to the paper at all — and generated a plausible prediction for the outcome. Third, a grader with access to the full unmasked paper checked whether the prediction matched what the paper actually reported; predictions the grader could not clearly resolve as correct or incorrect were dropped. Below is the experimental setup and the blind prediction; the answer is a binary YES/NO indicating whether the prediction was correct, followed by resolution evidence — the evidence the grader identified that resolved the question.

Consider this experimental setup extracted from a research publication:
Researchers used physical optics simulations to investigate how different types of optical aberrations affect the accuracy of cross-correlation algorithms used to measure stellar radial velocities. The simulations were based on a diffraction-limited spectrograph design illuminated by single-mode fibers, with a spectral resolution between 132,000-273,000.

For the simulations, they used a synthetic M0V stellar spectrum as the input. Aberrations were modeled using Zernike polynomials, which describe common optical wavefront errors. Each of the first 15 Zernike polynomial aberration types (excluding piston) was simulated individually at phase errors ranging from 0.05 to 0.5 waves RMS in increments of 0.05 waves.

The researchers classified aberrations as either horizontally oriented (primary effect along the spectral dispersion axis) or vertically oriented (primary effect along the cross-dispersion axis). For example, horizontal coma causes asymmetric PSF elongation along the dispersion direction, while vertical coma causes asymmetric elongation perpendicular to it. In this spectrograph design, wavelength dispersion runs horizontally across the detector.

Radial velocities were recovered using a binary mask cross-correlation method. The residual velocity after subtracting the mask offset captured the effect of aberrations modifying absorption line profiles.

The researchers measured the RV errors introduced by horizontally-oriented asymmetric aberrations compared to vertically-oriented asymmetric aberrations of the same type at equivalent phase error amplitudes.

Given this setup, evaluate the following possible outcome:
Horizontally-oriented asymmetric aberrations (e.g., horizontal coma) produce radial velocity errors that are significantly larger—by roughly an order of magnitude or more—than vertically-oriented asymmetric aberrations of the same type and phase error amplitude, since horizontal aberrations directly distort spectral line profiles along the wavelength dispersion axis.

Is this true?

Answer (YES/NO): YES